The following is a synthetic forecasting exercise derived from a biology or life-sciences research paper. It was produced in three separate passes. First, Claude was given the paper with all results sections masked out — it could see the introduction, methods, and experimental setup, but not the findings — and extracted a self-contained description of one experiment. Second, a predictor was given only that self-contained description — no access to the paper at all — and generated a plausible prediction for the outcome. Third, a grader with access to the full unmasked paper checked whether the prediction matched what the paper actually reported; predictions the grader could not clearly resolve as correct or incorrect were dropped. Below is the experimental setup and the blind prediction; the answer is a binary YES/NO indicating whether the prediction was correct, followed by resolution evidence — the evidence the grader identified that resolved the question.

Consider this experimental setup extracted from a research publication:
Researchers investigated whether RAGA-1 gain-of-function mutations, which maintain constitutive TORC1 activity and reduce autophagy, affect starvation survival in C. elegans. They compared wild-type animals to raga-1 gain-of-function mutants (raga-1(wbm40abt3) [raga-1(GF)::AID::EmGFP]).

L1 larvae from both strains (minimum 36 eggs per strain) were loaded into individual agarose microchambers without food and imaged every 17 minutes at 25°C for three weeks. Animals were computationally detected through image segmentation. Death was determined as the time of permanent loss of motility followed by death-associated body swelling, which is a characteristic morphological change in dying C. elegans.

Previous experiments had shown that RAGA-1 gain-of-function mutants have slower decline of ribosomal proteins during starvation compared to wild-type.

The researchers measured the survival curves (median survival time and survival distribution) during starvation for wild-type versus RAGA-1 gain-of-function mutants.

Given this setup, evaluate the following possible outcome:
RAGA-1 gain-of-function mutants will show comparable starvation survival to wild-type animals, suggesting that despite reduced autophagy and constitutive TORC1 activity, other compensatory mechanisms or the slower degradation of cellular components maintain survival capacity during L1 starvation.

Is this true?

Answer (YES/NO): NO